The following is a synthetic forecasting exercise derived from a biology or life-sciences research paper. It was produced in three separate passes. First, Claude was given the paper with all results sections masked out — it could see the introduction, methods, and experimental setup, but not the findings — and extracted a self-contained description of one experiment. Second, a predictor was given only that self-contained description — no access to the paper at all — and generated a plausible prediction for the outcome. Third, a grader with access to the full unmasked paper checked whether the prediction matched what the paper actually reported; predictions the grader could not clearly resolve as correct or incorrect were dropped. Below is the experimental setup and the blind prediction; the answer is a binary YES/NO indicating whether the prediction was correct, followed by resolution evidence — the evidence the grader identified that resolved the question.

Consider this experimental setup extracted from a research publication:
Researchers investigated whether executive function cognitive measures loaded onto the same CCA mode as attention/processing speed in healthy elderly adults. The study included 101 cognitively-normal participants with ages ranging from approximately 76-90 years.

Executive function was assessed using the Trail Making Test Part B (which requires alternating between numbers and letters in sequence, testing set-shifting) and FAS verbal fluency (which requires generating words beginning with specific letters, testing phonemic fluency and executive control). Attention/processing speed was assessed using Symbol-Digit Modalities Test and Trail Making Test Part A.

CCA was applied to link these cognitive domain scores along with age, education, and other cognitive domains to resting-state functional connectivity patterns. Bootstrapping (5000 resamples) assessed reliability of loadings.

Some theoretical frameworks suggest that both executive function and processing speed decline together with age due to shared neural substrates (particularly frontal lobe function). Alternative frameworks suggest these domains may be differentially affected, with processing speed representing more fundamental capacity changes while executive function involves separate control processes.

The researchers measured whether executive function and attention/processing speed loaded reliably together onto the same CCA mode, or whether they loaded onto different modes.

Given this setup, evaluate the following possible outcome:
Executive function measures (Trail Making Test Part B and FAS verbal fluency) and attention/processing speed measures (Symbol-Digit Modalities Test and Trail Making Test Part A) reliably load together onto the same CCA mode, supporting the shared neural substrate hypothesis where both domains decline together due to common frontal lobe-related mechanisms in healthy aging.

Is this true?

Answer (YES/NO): YES